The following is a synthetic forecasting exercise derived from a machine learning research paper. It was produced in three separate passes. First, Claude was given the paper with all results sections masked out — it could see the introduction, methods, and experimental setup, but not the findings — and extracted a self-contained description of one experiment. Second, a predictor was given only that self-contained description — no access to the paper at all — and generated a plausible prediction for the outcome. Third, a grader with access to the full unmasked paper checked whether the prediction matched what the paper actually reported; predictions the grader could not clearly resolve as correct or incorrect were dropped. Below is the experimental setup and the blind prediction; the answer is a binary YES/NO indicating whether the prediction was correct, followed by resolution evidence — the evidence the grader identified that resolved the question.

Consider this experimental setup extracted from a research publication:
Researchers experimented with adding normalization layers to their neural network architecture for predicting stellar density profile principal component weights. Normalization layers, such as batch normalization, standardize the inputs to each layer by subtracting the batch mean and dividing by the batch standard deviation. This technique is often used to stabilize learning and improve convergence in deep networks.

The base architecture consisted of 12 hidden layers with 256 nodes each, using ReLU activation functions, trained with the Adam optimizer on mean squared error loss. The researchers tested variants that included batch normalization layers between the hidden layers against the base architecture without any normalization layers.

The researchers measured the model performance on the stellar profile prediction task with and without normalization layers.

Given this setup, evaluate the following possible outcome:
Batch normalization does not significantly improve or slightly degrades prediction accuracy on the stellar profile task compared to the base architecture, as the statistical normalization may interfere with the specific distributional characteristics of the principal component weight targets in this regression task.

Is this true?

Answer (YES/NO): YES